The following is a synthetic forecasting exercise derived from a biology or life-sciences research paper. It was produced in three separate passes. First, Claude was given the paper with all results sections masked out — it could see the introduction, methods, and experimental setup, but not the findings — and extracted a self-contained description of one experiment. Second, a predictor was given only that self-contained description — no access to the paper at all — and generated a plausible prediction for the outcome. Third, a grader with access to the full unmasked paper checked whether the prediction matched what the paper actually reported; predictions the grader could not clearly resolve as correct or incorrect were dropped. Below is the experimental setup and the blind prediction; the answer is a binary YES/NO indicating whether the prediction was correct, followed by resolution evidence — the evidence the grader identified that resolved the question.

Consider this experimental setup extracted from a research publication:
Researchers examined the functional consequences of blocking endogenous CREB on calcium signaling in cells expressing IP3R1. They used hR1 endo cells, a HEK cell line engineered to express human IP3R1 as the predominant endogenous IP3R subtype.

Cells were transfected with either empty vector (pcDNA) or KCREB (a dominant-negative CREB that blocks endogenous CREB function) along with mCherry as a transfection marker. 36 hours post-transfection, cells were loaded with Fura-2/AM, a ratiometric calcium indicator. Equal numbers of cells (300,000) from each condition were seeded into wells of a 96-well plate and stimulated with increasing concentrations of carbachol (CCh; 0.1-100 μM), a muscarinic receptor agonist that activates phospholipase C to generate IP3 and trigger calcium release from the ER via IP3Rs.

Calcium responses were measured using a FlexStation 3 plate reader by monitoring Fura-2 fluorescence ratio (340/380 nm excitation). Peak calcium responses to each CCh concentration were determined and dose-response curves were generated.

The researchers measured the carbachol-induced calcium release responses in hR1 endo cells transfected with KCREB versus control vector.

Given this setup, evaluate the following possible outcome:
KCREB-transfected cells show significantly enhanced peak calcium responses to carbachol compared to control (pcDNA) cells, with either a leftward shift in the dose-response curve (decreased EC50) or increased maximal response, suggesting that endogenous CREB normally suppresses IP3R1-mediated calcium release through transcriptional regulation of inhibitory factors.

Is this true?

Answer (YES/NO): NO